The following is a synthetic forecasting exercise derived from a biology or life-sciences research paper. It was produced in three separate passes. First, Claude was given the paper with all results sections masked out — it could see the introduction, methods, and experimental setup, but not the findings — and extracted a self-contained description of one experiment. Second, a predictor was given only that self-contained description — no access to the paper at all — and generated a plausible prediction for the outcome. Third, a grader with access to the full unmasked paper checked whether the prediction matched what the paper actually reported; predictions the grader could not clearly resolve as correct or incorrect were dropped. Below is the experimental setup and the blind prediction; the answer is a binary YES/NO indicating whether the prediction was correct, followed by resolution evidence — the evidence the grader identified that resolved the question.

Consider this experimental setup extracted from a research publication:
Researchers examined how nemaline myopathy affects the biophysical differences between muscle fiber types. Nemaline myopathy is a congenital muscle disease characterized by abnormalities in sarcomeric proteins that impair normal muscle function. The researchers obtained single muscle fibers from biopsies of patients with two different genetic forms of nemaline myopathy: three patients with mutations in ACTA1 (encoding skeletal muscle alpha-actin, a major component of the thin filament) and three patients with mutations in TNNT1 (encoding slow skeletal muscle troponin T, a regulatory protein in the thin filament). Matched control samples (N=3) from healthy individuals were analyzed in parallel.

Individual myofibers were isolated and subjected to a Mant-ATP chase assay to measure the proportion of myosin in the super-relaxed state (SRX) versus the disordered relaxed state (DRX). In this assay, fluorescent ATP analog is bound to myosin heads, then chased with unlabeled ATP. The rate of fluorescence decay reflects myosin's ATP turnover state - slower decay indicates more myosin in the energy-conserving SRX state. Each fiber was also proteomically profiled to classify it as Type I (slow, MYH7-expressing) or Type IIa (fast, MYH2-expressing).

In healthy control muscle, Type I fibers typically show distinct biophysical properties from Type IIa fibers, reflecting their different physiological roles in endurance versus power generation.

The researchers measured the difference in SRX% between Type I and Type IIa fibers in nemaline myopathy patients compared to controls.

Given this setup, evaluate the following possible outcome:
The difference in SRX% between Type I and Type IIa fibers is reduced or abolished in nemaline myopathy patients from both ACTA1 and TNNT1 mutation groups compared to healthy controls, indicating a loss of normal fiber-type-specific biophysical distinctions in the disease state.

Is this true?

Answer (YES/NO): YES